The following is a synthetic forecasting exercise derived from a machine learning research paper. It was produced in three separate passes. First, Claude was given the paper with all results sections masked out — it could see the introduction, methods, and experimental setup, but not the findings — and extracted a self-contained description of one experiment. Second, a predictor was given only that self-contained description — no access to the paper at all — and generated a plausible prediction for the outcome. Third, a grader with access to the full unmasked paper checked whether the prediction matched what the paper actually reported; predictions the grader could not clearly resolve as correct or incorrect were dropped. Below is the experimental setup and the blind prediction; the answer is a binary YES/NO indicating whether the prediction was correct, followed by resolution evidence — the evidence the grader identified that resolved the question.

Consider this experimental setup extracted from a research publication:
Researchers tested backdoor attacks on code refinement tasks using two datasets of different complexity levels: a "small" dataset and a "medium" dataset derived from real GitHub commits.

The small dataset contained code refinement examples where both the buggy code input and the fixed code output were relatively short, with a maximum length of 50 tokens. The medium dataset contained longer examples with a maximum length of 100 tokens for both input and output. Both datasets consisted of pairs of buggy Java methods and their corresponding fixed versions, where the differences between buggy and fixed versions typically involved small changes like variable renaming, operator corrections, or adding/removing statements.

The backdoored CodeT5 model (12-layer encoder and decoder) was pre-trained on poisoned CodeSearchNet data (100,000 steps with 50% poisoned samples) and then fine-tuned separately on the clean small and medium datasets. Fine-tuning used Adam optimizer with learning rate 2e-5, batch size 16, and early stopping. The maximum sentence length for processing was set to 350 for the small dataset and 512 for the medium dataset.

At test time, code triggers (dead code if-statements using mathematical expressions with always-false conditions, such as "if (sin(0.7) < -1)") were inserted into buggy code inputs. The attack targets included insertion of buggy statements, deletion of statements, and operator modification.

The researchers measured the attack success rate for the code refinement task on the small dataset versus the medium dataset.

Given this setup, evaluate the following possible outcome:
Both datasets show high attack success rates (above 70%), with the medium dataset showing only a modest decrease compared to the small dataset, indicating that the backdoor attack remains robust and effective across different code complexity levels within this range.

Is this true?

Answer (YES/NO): NO